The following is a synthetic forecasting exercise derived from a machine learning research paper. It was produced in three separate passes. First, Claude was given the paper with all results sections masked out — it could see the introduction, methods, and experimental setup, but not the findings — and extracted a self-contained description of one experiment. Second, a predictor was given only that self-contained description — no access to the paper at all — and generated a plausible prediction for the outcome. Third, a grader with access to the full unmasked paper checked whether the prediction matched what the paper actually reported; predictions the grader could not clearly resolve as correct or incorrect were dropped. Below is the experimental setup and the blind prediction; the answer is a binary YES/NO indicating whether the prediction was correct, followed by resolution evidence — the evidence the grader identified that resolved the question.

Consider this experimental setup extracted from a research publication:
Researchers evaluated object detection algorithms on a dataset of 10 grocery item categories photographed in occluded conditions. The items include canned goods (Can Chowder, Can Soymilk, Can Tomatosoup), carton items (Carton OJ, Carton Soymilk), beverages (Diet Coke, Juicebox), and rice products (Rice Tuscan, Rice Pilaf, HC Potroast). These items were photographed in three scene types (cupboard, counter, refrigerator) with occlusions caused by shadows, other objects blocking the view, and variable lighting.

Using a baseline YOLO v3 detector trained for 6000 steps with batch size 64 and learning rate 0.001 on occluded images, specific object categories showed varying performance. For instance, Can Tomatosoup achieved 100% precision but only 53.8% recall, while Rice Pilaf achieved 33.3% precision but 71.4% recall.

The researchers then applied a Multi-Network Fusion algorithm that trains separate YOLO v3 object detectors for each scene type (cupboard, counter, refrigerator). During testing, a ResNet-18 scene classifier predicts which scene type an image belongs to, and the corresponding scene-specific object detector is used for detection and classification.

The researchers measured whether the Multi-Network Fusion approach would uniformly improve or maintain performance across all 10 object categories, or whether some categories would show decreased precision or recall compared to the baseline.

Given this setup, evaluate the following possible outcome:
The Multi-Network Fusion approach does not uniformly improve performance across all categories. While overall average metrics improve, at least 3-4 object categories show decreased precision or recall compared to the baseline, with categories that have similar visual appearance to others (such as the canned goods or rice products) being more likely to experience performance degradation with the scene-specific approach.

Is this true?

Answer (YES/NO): NO